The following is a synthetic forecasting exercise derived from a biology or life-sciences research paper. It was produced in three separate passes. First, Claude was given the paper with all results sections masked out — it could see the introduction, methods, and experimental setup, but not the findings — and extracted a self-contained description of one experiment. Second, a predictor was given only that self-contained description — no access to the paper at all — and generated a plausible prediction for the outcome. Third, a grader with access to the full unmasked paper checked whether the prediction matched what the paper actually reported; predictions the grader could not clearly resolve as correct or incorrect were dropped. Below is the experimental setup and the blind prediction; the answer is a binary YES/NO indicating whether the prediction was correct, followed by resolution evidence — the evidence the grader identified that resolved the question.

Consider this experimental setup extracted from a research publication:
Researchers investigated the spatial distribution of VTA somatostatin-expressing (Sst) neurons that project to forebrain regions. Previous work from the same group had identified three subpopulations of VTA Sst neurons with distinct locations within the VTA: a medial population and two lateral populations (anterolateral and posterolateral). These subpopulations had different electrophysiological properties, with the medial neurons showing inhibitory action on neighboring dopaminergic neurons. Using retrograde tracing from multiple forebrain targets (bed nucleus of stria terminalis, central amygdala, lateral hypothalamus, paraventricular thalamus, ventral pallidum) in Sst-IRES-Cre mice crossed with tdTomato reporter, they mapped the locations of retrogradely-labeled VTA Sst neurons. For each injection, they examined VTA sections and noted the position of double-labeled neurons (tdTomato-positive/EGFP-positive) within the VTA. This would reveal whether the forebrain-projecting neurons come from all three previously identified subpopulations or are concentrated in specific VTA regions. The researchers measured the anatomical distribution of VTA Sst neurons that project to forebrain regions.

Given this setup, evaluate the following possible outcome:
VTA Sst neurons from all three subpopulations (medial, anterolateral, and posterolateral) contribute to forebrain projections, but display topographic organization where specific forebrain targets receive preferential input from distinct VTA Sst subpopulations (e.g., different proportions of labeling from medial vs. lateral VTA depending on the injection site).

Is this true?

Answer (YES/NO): NO